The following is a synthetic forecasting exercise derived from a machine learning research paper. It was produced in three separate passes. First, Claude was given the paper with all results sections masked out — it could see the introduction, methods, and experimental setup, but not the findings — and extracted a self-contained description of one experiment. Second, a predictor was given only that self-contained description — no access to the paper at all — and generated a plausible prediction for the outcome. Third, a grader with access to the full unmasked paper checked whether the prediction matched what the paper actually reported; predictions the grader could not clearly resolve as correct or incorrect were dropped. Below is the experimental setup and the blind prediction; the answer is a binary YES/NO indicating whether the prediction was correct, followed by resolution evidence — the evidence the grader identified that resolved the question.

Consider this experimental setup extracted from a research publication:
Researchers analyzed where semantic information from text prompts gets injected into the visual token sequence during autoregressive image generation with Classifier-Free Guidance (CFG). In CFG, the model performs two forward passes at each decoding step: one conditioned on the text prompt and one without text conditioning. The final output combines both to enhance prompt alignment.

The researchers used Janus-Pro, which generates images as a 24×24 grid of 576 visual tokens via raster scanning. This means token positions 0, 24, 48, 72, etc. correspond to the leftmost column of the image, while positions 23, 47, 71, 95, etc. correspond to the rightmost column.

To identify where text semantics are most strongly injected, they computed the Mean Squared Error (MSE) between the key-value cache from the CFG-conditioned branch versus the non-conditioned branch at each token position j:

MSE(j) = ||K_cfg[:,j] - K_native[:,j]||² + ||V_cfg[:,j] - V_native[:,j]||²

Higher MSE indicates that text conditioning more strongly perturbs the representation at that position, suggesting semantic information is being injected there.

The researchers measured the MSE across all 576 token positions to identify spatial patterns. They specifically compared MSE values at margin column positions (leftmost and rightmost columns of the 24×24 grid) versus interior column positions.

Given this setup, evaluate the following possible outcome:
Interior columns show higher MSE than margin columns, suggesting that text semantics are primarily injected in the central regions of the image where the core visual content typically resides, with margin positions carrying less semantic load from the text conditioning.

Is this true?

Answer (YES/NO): NO